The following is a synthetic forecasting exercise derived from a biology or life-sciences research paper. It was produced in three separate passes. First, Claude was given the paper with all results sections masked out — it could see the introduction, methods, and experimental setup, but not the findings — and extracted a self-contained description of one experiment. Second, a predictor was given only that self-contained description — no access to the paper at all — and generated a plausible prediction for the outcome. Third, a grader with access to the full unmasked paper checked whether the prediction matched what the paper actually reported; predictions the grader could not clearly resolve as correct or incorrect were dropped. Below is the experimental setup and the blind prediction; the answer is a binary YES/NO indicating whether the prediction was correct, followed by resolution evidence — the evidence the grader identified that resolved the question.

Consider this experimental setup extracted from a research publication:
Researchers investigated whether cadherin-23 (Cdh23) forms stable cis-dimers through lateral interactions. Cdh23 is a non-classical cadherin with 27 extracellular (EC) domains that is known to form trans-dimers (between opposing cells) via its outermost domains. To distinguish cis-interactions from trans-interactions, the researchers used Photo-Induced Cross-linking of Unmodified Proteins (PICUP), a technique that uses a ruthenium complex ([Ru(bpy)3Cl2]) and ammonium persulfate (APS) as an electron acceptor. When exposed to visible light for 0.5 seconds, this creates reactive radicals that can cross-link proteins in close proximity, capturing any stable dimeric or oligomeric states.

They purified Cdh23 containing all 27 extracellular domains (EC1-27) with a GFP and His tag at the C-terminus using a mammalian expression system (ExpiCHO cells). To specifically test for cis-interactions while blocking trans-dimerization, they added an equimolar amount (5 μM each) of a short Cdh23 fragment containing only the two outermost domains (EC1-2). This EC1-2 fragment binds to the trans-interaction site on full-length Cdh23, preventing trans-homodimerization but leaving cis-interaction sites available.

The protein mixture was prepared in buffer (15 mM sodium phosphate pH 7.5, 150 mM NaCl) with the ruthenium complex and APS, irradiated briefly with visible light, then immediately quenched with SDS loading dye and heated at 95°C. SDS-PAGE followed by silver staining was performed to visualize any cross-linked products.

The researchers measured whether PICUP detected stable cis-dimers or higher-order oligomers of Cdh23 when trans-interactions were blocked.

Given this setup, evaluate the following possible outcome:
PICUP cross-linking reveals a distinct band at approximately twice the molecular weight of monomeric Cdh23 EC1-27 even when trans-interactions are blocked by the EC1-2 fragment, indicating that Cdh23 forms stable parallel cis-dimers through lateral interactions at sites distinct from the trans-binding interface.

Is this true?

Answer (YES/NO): NO